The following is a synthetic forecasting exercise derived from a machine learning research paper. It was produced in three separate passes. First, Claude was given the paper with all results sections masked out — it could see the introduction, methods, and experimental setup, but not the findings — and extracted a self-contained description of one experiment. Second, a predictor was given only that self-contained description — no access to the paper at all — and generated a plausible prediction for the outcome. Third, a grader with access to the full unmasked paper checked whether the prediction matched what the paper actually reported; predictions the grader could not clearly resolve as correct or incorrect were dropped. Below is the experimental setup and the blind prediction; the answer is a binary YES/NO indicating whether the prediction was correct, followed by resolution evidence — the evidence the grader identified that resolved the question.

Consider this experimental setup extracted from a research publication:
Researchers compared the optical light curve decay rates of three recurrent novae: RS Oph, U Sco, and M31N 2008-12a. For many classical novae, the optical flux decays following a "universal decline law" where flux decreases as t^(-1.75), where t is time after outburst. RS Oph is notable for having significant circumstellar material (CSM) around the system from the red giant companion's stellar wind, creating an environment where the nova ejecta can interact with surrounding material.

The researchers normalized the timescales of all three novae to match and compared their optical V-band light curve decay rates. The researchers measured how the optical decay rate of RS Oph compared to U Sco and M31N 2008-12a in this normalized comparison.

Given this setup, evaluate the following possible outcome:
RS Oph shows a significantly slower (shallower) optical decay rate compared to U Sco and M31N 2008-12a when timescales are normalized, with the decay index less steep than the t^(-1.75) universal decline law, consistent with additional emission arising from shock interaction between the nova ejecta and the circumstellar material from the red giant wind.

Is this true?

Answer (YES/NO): NO